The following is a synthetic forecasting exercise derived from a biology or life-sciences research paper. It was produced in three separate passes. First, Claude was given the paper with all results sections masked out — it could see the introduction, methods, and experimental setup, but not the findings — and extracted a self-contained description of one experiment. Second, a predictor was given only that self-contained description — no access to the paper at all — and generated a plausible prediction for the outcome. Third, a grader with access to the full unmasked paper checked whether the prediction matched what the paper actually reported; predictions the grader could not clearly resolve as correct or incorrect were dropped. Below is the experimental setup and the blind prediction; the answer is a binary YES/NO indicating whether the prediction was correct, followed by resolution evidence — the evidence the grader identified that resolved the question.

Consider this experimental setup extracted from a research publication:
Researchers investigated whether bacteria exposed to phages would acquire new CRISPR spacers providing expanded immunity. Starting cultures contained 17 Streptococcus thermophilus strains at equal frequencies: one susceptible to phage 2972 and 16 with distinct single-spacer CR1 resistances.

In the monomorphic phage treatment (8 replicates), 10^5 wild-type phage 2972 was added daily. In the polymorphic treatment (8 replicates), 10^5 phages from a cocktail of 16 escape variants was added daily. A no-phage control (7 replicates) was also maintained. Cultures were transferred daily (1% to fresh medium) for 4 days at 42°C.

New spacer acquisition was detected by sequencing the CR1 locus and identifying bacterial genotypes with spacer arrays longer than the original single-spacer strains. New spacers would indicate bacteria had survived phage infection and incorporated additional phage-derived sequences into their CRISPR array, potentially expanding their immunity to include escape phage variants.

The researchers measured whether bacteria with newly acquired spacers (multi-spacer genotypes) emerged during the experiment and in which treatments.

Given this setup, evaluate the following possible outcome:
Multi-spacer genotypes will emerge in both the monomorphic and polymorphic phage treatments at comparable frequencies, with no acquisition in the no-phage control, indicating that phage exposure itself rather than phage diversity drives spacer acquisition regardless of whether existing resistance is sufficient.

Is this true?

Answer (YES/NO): NO